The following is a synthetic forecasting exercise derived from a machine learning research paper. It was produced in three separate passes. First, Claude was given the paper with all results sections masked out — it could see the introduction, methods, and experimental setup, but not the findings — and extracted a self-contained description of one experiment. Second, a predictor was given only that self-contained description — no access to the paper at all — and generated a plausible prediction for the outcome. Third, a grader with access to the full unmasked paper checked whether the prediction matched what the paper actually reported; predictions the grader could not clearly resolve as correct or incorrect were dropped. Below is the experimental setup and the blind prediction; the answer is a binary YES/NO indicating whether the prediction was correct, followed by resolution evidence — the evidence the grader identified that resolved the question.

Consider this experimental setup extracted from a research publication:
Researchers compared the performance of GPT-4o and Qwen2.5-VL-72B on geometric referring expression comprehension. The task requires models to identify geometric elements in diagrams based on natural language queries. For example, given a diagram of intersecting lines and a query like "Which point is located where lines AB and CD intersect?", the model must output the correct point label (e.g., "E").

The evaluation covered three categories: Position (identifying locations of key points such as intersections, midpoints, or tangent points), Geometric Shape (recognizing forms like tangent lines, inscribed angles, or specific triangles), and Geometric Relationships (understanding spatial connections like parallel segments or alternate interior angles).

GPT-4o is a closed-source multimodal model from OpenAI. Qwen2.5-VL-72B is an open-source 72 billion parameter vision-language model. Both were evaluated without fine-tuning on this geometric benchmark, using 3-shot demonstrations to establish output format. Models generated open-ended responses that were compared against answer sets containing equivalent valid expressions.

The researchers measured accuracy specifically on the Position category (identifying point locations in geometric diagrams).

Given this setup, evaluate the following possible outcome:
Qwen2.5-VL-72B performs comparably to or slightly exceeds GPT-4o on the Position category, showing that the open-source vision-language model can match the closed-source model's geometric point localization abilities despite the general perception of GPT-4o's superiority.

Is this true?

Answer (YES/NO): NO